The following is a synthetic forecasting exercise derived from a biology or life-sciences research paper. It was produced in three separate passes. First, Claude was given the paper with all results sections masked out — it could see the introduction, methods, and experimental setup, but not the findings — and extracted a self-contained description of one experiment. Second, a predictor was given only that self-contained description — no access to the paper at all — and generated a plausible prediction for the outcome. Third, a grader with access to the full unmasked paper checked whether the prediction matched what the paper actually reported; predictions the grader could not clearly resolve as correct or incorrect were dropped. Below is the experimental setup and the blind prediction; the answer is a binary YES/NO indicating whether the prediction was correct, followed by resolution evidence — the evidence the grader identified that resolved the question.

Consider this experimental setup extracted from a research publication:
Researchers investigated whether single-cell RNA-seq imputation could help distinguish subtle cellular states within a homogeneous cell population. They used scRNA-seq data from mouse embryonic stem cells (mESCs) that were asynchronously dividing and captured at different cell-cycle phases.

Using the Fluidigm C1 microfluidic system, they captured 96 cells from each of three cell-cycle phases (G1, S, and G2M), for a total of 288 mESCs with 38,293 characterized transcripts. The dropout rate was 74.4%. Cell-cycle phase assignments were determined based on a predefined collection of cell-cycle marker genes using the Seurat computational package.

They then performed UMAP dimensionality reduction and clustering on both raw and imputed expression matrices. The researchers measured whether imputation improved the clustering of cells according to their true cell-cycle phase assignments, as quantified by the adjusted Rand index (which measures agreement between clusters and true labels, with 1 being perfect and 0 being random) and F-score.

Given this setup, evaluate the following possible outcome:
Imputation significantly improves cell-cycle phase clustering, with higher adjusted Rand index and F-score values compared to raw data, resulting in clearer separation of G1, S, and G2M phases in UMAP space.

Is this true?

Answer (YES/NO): NO